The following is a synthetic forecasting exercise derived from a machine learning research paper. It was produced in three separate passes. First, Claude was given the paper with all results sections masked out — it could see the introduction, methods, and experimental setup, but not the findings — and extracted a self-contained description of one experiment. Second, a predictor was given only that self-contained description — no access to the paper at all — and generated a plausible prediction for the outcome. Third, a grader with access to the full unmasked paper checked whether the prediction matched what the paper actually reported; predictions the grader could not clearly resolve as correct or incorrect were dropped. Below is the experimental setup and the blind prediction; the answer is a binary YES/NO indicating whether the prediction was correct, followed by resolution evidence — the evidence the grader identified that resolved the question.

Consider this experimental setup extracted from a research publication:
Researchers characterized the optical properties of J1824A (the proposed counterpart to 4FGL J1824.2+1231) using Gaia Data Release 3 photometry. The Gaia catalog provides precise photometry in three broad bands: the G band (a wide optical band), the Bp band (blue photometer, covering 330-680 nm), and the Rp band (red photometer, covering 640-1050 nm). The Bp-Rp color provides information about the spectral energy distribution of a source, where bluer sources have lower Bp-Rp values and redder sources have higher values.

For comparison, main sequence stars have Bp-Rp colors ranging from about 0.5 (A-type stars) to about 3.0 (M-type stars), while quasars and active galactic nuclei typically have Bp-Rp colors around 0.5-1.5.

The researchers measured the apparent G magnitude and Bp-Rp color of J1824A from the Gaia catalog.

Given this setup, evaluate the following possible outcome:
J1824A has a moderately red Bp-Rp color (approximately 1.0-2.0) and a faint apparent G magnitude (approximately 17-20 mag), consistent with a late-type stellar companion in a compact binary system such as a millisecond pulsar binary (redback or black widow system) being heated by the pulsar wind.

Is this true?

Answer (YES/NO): YES